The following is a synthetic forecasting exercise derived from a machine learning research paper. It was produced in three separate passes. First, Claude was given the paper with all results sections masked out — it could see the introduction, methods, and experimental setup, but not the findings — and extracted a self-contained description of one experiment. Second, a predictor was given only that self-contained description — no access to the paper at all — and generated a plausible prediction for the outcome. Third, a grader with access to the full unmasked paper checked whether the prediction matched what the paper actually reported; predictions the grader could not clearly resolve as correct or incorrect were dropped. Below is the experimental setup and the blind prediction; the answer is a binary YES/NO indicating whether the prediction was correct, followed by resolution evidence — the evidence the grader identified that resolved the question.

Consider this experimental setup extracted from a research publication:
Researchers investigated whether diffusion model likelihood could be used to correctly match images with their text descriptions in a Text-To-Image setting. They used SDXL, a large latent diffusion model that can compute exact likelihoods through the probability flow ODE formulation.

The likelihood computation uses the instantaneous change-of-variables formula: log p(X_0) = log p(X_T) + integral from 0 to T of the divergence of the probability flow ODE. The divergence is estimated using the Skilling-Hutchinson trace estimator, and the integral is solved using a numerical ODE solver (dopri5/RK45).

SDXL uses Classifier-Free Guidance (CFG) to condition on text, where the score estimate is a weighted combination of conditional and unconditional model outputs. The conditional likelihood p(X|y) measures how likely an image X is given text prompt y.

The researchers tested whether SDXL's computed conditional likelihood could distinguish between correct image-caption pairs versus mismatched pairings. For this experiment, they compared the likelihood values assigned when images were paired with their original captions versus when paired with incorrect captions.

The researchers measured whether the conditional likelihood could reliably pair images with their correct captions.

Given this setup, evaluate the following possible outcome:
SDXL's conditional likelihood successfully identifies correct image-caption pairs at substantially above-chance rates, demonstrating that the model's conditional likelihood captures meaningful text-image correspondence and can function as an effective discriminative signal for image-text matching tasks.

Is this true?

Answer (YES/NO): NO